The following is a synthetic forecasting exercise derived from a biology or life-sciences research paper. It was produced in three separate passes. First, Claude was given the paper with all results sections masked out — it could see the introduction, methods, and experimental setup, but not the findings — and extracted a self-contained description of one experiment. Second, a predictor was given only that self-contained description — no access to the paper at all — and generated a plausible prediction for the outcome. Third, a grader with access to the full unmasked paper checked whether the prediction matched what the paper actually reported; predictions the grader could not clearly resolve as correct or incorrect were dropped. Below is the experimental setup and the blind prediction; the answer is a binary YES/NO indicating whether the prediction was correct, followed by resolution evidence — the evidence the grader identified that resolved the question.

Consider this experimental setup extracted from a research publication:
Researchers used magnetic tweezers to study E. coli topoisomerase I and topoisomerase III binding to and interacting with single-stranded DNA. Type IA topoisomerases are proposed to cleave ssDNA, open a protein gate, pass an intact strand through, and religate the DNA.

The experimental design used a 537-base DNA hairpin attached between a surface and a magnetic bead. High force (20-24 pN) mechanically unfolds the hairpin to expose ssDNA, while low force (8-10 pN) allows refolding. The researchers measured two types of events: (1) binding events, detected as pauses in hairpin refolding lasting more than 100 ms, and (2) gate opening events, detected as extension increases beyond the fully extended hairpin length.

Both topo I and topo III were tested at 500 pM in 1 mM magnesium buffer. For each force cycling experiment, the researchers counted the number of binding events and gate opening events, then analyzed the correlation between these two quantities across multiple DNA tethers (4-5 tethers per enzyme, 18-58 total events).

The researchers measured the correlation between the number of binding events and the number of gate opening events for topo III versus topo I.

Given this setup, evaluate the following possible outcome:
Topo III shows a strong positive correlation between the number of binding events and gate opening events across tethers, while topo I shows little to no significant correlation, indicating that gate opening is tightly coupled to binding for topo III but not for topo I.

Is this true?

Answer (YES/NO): NO